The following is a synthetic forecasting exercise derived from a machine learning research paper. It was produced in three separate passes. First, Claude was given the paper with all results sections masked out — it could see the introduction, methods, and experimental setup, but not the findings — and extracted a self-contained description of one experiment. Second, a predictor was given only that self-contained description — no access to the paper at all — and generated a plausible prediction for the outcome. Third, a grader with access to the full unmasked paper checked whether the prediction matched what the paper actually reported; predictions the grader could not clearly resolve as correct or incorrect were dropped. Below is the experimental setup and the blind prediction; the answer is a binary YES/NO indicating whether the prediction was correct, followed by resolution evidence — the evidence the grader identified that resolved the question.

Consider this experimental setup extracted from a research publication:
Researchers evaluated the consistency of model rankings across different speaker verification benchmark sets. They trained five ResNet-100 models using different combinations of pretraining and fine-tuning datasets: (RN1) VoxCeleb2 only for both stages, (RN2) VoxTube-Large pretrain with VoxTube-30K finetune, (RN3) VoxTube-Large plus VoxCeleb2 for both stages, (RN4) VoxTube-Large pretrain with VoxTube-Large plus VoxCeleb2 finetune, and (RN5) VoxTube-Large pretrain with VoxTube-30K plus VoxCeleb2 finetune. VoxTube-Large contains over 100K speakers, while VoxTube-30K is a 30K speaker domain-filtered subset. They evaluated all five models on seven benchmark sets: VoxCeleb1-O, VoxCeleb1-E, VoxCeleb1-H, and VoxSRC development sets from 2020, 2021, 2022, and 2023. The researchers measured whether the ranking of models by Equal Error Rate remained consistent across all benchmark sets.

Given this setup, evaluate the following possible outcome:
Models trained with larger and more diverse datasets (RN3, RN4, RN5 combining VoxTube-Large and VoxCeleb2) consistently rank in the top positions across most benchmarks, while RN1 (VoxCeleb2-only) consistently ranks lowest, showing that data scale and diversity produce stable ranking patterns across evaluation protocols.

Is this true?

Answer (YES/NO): YES